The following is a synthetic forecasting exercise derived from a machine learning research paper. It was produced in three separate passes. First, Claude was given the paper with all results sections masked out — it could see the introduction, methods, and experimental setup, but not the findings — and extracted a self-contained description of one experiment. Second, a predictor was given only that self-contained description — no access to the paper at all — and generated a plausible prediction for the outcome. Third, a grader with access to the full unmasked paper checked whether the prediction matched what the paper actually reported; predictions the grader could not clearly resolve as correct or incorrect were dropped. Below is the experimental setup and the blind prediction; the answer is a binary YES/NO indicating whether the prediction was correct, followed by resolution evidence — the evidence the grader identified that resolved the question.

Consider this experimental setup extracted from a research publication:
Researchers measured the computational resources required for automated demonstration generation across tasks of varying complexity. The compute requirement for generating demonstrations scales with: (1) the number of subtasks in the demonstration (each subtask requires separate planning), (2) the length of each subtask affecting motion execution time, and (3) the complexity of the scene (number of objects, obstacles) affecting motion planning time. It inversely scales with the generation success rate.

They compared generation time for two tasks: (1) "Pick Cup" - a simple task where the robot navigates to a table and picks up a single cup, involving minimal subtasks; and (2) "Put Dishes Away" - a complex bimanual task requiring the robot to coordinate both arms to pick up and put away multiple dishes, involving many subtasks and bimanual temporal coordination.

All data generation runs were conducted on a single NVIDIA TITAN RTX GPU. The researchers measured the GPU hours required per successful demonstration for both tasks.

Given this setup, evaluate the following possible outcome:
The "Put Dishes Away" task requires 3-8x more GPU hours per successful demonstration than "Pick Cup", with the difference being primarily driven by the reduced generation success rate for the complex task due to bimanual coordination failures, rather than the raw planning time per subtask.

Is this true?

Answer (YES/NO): NO